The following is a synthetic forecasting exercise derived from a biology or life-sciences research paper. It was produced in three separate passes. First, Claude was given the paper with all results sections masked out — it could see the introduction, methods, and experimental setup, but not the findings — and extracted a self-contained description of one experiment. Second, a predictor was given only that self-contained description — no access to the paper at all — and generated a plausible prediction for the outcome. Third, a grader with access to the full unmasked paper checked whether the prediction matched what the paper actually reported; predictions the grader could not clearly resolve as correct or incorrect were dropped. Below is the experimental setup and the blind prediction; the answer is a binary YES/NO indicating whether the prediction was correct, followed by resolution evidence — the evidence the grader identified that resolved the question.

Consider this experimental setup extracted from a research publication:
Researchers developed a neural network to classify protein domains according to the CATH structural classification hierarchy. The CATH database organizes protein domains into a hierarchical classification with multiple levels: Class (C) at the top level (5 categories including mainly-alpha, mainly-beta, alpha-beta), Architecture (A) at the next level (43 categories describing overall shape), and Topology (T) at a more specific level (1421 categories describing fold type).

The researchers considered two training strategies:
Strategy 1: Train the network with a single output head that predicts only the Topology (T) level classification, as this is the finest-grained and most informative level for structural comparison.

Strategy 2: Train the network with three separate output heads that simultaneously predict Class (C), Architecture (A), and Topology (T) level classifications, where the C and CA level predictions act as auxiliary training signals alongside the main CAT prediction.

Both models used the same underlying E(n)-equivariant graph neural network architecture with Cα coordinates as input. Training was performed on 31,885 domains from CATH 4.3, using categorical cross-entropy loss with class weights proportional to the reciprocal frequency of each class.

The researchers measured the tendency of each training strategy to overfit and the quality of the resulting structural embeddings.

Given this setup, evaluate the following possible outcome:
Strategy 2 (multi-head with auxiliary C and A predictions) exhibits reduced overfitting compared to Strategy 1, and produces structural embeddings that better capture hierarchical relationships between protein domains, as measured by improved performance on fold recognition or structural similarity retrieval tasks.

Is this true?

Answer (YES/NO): YES